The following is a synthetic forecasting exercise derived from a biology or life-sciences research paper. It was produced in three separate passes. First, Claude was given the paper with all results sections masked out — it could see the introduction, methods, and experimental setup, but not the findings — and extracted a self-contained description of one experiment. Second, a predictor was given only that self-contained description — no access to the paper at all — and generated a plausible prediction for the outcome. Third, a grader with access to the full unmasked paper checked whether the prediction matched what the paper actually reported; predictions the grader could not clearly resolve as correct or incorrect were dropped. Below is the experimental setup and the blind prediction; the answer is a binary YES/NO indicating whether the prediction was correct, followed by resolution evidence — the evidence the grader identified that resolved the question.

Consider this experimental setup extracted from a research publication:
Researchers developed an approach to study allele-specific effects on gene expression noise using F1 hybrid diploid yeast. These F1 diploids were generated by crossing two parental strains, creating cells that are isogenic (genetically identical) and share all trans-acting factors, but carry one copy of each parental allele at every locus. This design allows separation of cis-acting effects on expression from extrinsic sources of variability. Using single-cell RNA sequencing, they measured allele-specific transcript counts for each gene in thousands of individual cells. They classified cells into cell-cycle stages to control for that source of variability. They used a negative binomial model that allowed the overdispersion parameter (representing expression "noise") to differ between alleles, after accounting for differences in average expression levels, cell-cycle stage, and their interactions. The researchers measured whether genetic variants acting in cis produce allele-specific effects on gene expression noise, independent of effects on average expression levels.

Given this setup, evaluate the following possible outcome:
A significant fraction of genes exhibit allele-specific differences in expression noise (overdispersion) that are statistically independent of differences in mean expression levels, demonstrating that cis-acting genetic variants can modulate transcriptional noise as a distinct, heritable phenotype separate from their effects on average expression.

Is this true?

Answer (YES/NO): YES